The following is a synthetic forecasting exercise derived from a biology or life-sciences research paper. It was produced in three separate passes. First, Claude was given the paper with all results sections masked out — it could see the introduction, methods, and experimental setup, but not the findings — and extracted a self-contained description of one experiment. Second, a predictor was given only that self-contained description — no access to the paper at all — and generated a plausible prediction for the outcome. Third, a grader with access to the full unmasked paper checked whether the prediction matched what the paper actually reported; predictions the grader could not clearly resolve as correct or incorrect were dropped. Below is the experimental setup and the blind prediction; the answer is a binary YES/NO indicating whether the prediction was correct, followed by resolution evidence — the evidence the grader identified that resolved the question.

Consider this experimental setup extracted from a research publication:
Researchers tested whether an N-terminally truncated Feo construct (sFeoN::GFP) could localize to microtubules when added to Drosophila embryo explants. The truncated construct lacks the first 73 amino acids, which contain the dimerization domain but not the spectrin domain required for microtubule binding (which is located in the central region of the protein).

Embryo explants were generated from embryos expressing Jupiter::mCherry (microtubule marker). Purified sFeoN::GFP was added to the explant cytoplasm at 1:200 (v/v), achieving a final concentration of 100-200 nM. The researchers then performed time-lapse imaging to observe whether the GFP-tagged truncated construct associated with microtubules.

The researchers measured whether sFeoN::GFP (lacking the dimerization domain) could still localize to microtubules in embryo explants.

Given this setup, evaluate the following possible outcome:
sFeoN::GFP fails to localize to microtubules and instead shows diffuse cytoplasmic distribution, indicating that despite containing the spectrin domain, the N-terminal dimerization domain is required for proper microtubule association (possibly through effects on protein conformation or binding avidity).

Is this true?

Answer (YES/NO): NO